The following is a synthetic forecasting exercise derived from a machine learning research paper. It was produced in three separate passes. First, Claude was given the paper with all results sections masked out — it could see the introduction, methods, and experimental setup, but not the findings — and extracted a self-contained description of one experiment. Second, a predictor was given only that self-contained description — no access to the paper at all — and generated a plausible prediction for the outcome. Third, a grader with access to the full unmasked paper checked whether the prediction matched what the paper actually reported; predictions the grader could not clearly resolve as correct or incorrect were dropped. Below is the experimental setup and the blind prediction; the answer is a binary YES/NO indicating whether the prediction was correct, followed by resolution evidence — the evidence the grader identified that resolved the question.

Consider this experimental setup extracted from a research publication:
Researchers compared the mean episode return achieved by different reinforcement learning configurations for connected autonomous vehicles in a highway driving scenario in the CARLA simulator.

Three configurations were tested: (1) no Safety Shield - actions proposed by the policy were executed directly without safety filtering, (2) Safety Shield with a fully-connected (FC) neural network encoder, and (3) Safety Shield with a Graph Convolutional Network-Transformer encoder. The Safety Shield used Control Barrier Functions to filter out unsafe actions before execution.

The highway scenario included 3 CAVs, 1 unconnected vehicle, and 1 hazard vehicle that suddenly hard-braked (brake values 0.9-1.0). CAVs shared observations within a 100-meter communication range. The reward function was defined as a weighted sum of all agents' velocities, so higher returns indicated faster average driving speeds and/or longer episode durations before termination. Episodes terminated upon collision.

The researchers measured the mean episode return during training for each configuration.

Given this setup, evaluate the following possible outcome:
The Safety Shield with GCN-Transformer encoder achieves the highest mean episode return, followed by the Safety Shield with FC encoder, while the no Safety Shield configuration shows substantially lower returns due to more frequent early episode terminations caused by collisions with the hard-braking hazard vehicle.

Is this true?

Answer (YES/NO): YES